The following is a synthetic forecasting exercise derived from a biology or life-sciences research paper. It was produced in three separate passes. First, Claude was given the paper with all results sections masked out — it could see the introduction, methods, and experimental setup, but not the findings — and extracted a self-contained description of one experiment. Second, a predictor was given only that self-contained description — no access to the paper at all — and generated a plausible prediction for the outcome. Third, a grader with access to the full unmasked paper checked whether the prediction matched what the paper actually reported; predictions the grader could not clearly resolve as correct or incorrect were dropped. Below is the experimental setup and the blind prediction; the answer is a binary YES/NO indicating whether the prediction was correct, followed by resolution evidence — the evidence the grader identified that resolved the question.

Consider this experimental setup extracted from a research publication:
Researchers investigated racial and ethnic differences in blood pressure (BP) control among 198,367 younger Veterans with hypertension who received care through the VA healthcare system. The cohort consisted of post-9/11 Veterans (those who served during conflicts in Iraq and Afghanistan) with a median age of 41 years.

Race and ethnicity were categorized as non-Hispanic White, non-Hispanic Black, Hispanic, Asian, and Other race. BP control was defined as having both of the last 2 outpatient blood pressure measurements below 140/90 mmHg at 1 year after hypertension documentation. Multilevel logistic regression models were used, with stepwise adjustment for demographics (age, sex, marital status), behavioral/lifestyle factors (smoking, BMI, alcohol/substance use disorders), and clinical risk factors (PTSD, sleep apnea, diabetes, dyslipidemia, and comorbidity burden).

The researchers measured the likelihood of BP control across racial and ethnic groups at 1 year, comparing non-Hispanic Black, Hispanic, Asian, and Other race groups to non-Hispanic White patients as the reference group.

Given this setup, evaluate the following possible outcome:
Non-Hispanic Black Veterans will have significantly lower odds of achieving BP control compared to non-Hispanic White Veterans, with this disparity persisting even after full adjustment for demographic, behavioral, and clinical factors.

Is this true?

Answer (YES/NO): YES